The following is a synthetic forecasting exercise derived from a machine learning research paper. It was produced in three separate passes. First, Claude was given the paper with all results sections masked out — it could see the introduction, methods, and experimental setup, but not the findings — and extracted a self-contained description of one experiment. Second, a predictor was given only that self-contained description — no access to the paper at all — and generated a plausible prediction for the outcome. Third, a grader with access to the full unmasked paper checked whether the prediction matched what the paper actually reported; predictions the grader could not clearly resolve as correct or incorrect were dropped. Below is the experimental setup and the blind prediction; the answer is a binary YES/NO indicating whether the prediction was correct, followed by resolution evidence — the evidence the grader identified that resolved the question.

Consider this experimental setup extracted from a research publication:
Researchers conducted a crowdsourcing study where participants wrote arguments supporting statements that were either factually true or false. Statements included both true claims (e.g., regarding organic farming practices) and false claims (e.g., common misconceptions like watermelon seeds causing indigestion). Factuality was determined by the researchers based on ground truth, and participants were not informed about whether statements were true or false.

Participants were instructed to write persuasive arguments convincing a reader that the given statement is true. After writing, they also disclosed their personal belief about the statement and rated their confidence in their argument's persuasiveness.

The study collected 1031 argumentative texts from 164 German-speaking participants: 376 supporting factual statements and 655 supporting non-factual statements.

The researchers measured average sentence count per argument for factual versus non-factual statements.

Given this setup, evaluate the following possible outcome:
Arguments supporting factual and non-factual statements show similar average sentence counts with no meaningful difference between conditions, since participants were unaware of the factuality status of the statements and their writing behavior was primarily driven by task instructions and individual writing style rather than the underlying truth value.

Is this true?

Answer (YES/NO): NO